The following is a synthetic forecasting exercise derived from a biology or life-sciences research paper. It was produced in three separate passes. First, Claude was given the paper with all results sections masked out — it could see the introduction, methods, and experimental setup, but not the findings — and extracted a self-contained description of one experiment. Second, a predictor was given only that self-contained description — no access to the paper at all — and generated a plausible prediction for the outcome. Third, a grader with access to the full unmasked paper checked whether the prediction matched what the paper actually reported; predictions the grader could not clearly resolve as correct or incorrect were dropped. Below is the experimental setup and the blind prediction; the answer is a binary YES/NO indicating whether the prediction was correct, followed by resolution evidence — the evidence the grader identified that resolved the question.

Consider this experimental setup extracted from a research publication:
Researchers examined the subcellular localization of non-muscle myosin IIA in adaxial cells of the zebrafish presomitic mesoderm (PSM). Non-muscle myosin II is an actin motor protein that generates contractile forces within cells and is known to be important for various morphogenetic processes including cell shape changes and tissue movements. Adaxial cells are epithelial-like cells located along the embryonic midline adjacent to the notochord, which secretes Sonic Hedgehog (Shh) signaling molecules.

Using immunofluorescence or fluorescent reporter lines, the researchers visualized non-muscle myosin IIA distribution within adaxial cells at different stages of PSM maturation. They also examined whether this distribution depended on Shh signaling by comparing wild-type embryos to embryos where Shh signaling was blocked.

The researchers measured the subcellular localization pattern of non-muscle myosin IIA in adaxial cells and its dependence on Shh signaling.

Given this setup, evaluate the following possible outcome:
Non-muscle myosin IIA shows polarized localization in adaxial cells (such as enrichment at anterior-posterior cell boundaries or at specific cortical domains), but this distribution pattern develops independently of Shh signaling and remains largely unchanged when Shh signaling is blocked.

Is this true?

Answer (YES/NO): NO